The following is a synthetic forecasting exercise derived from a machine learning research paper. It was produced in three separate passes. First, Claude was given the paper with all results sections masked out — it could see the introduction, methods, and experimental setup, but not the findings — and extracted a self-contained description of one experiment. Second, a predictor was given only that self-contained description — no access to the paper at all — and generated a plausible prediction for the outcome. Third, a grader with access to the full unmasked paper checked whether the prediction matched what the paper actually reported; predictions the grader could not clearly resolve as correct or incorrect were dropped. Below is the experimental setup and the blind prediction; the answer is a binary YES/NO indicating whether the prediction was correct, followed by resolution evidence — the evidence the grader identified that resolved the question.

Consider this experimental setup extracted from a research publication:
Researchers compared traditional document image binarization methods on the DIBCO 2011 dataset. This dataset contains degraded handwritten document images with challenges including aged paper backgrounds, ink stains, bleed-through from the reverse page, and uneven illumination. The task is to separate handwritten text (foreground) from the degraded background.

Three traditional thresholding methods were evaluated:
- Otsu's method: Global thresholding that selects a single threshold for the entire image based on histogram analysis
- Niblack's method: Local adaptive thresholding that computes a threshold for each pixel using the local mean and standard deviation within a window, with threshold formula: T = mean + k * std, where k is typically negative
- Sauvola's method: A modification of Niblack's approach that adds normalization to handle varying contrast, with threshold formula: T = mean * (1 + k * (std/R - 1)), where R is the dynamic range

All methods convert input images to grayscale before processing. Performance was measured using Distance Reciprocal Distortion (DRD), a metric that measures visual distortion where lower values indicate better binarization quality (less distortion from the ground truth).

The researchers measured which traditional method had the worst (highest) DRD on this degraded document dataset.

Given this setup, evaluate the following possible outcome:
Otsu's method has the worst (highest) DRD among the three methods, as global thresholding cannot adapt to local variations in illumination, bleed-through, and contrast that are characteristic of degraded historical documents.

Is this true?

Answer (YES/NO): NO